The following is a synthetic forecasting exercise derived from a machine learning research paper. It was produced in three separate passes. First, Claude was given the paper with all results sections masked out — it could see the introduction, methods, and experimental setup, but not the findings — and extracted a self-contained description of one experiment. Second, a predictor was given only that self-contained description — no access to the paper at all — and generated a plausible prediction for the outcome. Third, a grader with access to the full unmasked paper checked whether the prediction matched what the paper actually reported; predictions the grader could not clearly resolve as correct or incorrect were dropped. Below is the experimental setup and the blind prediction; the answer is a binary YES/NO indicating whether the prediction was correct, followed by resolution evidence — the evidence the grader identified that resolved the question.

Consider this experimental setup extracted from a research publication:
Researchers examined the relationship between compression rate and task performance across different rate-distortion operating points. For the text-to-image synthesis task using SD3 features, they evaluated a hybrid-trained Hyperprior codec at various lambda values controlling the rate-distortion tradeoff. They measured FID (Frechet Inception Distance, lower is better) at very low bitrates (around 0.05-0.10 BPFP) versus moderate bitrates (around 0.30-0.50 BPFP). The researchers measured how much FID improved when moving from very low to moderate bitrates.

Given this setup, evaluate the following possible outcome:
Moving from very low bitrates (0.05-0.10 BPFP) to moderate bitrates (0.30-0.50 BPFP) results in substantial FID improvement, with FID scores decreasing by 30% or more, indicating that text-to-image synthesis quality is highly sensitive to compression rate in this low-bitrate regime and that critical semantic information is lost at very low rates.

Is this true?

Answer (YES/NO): YES